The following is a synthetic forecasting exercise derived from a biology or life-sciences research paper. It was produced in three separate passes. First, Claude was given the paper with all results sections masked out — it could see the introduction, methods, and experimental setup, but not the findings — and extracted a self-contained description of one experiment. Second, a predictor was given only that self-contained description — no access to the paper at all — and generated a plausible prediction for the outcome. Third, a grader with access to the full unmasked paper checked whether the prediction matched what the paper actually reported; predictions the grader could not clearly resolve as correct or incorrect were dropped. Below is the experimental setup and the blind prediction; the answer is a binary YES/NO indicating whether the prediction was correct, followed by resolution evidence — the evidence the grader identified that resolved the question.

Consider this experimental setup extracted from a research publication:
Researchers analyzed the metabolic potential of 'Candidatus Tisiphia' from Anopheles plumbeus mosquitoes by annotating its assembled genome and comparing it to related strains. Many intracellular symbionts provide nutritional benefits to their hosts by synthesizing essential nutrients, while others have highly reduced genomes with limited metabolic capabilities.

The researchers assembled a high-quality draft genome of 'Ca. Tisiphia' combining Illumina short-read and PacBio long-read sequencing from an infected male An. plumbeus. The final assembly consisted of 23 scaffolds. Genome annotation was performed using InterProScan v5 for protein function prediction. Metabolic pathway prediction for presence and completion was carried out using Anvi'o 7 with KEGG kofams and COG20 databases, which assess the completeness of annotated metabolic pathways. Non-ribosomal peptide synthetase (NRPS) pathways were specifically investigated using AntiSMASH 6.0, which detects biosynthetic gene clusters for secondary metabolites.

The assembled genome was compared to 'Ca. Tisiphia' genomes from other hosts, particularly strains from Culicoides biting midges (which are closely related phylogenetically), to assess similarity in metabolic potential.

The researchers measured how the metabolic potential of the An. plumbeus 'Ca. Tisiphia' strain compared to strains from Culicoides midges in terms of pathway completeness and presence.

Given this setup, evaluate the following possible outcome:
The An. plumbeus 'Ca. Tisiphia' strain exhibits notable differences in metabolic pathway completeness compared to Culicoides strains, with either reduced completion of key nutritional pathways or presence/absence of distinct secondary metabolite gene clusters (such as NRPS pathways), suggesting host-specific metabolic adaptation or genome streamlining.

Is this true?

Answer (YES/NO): NO